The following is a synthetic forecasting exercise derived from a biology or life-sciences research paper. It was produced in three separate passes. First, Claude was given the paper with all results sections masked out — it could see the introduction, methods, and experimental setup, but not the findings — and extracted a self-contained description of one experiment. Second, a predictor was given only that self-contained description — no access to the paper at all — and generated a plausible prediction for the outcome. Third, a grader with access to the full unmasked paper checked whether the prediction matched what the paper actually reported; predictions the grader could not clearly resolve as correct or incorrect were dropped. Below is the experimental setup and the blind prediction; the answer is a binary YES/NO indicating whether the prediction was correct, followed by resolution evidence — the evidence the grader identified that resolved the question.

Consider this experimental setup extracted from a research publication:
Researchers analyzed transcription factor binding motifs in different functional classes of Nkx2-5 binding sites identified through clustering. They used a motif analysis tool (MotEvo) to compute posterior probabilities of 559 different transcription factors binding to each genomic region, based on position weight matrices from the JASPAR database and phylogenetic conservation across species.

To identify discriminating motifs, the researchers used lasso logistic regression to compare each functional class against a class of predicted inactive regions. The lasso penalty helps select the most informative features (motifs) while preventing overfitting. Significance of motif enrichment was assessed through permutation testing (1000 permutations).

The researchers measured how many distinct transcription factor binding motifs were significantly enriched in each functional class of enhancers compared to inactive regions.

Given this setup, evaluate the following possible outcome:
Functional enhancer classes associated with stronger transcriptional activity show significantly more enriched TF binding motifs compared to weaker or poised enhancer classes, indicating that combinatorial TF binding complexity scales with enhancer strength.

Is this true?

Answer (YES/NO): NO